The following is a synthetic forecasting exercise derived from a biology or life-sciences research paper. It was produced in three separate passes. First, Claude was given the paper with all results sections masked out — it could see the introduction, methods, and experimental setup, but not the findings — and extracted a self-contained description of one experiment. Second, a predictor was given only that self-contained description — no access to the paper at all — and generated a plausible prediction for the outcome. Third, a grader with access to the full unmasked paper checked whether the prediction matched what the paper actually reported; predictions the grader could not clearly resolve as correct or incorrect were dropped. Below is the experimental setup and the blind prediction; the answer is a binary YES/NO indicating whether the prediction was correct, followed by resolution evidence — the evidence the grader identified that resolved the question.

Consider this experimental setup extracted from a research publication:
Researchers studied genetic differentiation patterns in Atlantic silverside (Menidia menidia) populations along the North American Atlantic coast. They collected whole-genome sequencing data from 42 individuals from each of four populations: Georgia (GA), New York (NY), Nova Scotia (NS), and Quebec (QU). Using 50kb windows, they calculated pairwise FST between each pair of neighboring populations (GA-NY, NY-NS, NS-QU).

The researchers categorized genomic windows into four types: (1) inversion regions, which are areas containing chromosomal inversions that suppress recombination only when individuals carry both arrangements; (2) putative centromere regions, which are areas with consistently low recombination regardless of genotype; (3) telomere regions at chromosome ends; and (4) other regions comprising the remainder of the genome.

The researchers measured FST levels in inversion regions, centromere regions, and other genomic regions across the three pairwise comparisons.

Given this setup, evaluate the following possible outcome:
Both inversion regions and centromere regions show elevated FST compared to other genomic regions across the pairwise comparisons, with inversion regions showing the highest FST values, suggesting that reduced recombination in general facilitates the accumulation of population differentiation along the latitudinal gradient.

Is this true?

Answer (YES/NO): NO